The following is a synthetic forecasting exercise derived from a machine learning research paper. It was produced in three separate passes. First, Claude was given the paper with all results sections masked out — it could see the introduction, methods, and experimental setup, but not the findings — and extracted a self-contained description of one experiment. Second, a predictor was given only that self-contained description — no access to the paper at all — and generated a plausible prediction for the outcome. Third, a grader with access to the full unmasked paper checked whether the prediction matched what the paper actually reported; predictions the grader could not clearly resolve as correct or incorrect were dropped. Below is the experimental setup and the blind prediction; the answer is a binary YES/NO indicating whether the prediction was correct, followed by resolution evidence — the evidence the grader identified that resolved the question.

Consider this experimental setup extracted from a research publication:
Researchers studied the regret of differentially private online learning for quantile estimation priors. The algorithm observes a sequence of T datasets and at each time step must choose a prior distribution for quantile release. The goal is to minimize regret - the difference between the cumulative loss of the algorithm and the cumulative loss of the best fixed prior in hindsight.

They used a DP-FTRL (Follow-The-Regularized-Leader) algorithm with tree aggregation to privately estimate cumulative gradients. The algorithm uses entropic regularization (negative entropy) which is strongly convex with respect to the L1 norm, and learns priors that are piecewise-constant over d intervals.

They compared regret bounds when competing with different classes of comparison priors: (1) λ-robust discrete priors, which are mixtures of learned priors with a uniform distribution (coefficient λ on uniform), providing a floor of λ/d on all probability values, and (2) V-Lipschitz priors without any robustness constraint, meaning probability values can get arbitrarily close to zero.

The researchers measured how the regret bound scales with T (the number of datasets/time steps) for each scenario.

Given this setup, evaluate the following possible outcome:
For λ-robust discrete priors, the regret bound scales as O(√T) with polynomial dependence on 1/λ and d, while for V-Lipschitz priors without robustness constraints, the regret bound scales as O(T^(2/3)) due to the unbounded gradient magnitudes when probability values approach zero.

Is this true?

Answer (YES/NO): NO